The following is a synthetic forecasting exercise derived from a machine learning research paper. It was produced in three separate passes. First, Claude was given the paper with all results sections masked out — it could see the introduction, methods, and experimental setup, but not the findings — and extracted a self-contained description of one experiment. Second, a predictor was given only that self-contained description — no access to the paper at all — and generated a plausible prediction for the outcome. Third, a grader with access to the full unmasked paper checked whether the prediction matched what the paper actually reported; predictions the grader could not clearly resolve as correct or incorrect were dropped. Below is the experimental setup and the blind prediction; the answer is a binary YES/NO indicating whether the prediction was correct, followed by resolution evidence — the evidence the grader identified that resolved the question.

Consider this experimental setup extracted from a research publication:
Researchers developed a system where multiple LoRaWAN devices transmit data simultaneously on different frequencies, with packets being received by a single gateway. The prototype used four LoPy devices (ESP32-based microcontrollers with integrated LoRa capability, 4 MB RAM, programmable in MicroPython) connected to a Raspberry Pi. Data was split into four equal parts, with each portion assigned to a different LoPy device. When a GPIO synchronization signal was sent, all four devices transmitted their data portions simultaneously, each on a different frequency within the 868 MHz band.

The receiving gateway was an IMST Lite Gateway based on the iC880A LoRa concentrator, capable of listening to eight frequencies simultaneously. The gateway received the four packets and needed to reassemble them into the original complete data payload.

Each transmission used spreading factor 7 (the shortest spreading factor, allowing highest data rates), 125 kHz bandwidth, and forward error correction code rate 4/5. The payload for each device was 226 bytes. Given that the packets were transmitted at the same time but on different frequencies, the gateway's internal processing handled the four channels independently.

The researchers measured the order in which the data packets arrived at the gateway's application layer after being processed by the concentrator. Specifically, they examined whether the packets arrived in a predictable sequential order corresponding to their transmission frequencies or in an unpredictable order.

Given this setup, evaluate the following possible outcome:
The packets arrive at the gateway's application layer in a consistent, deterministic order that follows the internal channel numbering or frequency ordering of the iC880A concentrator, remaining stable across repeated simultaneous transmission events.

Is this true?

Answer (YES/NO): NO